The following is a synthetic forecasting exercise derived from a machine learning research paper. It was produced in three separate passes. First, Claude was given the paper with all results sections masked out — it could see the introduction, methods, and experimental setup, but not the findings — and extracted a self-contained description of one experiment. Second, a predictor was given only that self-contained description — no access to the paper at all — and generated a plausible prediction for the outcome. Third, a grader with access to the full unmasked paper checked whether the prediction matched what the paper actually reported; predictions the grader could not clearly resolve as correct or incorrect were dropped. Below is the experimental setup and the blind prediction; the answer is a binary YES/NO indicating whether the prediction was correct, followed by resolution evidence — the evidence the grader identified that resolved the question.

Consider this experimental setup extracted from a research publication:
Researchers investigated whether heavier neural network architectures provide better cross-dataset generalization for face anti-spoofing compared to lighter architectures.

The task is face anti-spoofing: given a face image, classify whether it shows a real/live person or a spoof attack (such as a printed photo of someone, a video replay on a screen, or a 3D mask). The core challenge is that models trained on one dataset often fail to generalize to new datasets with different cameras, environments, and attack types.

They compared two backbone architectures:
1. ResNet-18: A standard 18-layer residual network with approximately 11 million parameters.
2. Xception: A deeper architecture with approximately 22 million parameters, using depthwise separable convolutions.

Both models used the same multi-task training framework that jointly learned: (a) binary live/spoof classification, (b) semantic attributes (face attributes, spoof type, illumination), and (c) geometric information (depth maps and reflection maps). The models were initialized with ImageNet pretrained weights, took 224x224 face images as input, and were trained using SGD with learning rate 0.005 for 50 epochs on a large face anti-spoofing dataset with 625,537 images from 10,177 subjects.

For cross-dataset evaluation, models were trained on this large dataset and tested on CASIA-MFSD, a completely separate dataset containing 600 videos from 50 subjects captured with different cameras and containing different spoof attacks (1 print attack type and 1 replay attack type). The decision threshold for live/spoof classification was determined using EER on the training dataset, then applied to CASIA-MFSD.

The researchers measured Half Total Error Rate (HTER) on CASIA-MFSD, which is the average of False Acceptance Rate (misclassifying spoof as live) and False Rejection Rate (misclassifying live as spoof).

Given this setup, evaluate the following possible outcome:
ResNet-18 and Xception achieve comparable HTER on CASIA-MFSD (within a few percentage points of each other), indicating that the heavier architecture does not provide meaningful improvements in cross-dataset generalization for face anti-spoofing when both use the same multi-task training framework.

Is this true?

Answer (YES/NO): YES